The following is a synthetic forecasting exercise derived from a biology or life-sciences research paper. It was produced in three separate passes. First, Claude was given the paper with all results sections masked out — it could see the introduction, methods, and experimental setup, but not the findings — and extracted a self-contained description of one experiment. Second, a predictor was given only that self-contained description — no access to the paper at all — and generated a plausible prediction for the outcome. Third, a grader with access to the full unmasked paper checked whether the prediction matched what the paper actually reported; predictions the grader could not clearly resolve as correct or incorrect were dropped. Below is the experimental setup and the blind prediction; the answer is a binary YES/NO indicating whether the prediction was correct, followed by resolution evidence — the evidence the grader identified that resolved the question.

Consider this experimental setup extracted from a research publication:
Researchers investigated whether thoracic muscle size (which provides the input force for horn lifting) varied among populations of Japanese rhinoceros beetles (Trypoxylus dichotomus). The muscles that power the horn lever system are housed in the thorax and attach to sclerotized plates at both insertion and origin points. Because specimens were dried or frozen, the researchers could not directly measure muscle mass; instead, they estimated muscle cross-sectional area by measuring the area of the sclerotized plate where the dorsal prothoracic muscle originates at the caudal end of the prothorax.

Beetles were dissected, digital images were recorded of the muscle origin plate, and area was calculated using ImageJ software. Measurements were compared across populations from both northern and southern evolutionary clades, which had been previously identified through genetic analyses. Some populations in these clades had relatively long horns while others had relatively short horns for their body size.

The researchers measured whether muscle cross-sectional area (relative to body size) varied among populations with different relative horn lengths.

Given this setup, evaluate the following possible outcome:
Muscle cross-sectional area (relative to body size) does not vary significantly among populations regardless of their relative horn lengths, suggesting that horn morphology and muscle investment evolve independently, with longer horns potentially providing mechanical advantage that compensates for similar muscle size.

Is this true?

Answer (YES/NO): NO